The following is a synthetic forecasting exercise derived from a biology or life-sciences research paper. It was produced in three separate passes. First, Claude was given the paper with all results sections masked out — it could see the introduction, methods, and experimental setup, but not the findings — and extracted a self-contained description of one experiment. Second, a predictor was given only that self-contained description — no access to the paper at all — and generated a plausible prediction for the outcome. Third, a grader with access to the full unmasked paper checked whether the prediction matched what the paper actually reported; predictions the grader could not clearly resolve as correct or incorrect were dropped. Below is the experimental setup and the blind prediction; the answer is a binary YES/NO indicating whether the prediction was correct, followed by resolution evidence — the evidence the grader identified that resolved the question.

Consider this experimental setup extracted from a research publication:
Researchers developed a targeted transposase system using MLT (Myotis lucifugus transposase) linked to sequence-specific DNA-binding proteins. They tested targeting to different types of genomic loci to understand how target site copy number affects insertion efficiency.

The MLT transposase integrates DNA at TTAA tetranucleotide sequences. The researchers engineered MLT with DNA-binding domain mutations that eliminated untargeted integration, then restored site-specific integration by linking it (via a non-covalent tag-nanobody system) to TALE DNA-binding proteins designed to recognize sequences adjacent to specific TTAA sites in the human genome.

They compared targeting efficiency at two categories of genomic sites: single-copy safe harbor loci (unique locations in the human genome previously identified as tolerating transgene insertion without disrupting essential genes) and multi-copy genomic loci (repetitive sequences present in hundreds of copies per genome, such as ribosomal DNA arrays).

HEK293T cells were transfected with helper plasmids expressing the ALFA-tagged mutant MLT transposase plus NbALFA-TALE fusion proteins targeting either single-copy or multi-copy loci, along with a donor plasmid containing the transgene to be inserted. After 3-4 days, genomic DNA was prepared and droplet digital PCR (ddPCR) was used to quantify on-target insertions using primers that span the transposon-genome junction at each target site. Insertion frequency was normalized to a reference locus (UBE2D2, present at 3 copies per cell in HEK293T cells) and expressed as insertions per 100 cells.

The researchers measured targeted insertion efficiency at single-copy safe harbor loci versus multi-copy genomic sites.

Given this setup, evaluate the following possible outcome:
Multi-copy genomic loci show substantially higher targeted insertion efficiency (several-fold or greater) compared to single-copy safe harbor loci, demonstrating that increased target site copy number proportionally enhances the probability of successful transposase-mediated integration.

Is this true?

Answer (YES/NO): NO